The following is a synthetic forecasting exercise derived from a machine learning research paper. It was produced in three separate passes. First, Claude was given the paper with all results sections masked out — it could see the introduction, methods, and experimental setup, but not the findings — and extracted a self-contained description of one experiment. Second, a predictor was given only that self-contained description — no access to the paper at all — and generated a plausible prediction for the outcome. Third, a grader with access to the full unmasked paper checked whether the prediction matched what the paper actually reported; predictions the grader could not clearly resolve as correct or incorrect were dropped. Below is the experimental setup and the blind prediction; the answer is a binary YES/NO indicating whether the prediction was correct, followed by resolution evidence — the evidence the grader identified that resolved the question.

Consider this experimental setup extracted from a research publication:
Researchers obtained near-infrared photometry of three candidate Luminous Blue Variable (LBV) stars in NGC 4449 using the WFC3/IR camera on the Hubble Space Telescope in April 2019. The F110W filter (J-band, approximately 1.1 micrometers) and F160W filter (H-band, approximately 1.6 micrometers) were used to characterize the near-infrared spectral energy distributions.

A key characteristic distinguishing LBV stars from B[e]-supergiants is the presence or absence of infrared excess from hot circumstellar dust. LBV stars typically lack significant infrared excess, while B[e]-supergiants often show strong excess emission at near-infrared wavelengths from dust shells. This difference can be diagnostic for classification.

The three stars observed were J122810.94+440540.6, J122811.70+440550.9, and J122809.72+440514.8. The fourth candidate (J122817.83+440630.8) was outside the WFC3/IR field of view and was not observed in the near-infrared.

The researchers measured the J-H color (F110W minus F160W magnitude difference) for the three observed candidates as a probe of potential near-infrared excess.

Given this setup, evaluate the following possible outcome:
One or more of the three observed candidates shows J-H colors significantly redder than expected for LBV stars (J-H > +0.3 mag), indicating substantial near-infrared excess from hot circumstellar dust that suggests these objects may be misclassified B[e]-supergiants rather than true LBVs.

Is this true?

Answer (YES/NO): NO